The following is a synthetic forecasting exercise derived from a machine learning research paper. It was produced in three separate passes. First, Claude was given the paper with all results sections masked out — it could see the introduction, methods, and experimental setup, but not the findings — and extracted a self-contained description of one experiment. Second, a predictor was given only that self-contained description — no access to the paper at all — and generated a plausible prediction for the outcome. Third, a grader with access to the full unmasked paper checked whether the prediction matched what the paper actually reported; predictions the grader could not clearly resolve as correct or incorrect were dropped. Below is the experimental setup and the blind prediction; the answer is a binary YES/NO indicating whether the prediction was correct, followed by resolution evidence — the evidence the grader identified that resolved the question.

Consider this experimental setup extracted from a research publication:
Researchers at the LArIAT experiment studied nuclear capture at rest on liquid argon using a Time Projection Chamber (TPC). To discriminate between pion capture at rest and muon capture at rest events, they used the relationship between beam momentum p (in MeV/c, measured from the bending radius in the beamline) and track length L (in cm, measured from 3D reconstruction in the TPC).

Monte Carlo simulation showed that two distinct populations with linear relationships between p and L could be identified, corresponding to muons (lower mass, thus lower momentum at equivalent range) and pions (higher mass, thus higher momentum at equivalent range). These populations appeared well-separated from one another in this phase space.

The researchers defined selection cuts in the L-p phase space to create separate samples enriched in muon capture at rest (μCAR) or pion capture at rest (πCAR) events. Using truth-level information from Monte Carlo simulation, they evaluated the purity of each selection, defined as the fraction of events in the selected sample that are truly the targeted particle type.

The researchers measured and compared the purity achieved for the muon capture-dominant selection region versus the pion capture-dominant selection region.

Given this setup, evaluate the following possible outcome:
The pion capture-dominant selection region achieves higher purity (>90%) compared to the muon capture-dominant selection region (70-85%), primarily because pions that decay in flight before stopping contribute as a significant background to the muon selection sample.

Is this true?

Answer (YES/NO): NO